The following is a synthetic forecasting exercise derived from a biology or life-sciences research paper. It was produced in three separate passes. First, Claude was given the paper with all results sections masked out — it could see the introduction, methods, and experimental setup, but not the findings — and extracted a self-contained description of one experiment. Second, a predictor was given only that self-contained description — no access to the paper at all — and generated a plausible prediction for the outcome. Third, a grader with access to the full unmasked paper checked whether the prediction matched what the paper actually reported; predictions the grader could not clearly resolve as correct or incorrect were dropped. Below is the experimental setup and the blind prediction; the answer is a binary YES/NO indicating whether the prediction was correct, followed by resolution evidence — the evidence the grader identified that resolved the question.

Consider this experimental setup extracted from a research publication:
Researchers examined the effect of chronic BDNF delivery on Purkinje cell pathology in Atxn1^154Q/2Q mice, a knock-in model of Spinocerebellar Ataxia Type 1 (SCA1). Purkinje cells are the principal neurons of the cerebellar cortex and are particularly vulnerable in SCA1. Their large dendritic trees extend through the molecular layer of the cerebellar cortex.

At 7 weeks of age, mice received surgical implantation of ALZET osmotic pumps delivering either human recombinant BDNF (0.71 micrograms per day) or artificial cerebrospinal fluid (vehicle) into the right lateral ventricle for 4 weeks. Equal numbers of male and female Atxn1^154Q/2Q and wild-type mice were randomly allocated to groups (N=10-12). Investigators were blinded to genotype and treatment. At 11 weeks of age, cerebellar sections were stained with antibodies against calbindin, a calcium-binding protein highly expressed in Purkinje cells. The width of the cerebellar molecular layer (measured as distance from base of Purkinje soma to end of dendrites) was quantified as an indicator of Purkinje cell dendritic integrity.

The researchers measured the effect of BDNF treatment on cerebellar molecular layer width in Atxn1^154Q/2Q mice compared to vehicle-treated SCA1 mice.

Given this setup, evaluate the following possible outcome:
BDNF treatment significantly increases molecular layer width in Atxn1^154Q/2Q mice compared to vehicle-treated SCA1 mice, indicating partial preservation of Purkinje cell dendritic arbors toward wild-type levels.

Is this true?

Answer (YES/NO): NO